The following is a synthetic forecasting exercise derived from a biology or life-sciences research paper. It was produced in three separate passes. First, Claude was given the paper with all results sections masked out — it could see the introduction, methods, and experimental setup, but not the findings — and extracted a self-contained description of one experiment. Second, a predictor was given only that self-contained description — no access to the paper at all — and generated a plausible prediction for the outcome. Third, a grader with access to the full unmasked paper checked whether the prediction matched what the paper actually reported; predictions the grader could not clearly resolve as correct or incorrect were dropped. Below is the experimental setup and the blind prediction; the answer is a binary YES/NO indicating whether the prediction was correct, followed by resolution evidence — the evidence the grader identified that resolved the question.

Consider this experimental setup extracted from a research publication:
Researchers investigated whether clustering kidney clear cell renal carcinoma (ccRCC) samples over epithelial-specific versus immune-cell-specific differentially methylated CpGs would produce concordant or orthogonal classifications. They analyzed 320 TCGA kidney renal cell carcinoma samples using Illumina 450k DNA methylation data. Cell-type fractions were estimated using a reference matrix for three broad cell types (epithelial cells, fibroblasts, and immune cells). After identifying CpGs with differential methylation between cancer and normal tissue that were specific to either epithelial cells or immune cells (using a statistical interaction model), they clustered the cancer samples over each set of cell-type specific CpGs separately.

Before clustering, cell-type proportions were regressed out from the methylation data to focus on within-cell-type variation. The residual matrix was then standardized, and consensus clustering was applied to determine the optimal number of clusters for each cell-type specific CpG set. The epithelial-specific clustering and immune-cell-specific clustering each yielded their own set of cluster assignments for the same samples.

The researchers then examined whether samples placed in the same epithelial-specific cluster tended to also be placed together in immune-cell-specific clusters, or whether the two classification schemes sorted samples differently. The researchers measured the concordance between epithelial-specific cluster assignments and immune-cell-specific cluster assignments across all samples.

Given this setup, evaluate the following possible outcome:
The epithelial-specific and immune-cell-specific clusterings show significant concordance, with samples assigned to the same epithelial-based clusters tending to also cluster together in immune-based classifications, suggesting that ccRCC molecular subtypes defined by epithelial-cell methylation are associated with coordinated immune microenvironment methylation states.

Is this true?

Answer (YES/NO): NO